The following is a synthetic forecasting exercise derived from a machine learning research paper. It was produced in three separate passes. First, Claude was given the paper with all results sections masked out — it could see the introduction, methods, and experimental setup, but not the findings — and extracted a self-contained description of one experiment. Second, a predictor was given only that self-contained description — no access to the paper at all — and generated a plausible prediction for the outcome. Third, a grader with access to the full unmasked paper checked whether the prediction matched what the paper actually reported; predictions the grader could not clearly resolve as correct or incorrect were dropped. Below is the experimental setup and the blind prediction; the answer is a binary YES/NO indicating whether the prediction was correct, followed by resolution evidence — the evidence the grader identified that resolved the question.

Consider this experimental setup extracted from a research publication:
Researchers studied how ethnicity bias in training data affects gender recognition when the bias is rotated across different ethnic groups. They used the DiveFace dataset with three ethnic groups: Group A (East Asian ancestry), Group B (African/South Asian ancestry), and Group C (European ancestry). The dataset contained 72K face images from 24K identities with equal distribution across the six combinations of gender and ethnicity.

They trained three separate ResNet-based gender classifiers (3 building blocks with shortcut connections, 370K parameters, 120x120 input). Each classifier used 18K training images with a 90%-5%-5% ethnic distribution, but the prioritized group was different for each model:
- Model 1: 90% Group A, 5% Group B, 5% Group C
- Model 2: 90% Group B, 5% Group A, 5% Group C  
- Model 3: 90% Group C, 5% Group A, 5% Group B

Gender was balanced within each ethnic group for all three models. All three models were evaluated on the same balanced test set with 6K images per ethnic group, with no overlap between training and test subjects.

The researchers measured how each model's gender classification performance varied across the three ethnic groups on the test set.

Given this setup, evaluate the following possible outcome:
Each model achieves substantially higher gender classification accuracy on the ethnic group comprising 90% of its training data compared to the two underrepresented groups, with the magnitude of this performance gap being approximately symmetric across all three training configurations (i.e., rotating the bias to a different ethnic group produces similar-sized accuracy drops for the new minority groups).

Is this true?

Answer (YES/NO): NO